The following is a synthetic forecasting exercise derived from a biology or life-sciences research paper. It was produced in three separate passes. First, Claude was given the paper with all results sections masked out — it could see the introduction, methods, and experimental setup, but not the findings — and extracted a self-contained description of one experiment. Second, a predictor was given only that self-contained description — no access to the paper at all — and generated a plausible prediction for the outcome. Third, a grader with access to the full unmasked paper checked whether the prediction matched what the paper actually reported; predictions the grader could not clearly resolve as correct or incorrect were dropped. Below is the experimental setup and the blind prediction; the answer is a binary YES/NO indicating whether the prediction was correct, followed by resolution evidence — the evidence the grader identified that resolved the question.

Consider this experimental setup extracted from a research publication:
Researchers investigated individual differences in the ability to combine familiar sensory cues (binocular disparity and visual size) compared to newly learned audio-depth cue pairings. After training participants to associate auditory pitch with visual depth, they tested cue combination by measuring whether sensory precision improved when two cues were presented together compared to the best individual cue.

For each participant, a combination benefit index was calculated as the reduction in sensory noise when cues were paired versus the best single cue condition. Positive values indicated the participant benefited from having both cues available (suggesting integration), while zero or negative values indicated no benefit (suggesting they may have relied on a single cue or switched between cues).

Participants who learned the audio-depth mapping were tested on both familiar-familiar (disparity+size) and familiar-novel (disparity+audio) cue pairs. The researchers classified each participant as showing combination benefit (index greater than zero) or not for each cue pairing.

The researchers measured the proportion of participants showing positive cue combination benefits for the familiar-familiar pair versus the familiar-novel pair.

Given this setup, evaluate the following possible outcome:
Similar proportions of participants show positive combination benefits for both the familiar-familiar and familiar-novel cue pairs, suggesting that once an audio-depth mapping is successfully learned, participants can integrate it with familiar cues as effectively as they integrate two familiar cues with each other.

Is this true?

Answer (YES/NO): NO